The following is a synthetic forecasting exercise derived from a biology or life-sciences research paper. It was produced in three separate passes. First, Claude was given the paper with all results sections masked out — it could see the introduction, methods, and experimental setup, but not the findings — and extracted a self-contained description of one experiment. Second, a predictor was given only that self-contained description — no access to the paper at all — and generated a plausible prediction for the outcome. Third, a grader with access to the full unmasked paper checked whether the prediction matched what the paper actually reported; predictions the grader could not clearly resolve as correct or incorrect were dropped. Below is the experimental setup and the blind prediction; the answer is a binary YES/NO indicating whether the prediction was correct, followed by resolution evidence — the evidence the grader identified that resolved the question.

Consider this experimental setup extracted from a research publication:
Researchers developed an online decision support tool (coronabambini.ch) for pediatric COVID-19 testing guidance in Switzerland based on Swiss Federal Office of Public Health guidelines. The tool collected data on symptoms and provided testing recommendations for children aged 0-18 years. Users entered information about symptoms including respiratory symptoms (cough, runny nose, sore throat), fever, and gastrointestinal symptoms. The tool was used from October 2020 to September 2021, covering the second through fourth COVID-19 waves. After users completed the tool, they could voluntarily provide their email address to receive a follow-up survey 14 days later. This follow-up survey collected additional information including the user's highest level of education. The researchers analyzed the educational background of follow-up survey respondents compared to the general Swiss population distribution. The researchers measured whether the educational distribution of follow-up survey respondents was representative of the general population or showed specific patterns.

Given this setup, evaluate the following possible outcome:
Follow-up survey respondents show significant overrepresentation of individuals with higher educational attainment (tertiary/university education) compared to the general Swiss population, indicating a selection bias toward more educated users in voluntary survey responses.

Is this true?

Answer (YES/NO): YES